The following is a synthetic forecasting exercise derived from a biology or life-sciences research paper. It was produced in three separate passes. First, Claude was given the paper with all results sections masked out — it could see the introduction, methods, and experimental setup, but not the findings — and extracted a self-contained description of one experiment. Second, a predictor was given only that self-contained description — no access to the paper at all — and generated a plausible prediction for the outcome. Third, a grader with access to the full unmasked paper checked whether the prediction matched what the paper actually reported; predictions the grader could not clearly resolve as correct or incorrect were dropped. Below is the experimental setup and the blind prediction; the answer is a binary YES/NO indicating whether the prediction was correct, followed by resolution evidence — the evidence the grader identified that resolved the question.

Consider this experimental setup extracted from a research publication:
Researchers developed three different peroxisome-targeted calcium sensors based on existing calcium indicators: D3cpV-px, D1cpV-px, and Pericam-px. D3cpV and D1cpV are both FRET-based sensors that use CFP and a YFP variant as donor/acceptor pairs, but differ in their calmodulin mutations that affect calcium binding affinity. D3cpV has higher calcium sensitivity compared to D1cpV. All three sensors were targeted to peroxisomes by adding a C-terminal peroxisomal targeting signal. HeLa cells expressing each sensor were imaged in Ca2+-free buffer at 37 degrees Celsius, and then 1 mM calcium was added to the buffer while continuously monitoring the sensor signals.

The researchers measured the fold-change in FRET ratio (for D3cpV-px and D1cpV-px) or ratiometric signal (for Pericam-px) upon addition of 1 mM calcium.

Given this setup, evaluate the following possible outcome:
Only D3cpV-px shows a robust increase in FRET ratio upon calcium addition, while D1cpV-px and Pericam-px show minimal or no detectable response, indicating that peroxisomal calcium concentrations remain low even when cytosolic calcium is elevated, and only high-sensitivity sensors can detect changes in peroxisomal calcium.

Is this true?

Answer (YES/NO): NO